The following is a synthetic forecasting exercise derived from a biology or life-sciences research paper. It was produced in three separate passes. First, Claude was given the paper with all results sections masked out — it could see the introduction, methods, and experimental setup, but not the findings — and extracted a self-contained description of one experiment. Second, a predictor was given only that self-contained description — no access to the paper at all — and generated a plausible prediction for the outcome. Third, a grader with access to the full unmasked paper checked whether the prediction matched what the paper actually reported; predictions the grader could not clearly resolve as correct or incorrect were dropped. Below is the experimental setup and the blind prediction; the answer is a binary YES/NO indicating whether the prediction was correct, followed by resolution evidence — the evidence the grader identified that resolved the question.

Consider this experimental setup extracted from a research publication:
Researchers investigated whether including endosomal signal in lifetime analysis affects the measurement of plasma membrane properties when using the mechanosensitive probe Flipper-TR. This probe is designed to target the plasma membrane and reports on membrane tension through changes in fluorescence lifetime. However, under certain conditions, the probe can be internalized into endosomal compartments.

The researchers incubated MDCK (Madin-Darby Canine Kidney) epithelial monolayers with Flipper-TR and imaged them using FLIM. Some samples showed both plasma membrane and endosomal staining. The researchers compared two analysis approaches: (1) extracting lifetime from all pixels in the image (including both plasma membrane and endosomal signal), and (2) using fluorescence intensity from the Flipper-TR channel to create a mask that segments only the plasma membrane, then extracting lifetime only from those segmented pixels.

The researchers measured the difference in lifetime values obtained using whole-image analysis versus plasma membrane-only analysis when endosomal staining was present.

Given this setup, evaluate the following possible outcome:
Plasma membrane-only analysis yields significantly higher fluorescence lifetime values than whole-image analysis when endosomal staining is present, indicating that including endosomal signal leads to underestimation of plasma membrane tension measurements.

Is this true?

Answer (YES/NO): YES